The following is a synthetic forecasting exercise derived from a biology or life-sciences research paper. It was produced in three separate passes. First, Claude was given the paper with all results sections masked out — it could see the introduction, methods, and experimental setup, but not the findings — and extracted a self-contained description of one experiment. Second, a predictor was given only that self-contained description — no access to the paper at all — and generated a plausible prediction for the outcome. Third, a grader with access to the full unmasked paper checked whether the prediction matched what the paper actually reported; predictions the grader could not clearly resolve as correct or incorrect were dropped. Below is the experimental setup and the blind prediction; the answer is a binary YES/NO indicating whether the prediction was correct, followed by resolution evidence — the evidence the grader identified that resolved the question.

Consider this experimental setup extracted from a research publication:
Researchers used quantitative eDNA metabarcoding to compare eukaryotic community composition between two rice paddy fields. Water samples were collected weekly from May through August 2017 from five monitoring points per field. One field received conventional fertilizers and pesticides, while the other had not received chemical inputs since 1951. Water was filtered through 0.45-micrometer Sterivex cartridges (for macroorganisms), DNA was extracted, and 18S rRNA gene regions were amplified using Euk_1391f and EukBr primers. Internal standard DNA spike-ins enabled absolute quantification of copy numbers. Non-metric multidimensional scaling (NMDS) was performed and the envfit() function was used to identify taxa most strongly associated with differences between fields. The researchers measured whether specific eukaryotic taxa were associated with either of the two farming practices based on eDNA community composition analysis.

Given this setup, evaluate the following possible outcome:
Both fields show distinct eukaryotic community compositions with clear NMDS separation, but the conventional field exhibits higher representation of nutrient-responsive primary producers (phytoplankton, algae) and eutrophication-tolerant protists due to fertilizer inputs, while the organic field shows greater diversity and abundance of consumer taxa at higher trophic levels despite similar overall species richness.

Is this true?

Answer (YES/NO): NO